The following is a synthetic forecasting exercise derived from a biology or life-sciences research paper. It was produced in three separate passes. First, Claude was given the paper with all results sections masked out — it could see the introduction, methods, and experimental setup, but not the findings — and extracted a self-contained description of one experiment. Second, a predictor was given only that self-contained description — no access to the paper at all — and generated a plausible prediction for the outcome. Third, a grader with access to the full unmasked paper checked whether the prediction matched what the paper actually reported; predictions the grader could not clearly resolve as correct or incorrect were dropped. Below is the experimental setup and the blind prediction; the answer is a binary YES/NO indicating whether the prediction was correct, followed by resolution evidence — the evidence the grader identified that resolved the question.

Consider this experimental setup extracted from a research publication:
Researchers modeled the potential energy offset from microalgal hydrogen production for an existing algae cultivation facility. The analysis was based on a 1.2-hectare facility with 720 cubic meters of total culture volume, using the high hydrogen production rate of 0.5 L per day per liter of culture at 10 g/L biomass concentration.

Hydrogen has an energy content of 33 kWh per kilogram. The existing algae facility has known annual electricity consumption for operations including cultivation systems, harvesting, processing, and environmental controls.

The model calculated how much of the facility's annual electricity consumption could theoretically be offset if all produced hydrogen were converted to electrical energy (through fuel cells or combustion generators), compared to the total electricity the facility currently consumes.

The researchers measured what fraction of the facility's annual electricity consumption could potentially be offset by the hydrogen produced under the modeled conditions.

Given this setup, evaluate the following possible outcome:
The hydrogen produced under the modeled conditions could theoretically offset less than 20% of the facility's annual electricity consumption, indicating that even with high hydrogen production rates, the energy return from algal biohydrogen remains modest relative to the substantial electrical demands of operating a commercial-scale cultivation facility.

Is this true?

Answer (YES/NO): NO